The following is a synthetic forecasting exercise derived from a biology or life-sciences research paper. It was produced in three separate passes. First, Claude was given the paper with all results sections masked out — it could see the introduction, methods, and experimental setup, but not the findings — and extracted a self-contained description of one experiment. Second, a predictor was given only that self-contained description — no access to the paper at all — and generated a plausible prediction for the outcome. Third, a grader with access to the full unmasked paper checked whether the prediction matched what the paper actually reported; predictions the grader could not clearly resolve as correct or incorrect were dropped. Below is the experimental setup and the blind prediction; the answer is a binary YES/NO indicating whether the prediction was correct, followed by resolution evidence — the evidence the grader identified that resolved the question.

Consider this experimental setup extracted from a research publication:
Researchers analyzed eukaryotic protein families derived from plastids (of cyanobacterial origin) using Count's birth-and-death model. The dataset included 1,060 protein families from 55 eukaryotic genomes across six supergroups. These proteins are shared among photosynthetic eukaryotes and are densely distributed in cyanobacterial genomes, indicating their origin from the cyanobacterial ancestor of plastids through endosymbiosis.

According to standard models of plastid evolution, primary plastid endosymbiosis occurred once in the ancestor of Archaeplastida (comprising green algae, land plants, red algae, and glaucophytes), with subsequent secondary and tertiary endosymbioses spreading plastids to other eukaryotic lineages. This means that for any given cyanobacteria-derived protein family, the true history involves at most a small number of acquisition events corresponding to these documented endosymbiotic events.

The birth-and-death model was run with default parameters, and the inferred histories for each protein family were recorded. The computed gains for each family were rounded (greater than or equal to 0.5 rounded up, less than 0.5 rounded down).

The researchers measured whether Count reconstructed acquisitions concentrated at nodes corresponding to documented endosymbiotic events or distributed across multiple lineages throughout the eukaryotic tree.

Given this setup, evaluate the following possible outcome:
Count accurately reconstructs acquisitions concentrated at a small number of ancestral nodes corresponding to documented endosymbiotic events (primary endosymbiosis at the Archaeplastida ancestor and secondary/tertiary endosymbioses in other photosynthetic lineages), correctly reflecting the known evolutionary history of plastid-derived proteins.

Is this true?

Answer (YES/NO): NO